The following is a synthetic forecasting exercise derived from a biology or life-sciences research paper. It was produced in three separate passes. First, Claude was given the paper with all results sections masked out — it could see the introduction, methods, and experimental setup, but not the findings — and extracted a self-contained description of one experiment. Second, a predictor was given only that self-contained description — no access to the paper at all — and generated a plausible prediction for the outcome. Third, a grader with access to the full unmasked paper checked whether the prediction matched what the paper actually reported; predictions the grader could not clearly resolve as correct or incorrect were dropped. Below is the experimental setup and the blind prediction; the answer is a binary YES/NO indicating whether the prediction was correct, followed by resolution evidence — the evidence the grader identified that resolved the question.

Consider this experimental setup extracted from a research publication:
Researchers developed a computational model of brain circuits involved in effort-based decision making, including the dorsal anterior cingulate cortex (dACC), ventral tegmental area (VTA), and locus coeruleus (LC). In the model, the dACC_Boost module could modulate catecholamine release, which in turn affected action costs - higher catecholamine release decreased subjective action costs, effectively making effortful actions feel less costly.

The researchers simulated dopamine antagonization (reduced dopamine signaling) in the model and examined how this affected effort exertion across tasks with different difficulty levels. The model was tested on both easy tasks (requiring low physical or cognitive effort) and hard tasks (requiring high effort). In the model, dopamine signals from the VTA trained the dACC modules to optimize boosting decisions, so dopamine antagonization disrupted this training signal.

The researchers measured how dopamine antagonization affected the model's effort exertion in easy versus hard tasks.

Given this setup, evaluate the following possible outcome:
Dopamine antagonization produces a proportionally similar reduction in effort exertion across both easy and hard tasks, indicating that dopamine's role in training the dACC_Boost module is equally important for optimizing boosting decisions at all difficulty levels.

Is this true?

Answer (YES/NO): NO